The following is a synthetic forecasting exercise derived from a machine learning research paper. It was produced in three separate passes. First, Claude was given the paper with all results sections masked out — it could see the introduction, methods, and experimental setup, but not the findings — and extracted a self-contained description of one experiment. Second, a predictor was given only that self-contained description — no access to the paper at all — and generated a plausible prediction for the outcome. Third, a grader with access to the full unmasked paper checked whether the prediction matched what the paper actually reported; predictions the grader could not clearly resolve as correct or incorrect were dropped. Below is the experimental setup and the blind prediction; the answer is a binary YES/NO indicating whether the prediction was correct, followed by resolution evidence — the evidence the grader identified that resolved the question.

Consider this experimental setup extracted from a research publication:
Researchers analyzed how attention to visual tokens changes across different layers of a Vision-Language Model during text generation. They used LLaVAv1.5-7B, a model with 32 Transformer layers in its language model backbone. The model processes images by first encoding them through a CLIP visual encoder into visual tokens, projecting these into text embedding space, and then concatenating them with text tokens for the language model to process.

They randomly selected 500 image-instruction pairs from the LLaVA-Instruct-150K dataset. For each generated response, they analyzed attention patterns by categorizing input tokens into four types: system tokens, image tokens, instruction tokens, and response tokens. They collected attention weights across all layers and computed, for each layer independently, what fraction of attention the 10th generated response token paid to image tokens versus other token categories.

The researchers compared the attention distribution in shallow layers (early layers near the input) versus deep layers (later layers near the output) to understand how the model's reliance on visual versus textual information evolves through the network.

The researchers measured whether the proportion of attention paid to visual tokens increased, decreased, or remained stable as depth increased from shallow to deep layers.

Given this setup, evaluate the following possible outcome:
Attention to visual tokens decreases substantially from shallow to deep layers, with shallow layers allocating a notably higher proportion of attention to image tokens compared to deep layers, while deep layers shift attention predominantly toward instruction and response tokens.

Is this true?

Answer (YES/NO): NO